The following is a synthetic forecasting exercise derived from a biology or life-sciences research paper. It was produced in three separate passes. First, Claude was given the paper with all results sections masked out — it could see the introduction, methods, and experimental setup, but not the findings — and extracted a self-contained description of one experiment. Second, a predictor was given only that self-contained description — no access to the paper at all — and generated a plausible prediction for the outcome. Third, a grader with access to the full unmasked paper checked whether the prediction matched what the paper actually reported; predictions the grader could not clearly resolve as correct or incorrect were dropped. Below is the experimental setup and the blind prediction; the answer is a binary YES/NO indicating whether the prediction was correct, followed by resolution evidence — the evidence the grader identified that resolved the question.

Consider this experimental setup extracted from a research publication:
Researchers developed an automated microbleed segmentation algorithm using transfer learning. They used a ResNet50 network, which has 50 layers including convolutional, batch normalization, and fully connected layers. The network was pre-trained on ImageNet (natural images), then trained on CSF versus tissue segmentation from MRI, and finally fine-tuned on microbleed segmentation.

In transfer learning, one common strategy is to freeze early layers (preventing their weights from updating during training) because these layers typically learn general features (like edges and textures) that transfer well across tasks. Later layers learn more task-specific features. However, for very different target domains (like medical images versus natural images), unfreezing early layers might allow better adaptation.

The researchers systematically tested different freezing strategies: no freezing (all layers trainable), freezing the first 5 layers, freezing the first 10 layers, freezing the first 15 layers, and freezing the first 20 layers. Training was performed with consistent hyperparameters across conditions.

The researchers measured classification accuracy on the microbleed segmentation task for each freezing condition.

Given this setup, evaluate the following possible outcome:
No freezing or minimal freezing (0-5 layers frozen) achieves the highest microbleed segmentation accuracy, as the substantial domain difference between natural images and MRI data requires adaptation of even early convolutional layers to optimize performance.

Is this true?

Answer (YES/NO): YES